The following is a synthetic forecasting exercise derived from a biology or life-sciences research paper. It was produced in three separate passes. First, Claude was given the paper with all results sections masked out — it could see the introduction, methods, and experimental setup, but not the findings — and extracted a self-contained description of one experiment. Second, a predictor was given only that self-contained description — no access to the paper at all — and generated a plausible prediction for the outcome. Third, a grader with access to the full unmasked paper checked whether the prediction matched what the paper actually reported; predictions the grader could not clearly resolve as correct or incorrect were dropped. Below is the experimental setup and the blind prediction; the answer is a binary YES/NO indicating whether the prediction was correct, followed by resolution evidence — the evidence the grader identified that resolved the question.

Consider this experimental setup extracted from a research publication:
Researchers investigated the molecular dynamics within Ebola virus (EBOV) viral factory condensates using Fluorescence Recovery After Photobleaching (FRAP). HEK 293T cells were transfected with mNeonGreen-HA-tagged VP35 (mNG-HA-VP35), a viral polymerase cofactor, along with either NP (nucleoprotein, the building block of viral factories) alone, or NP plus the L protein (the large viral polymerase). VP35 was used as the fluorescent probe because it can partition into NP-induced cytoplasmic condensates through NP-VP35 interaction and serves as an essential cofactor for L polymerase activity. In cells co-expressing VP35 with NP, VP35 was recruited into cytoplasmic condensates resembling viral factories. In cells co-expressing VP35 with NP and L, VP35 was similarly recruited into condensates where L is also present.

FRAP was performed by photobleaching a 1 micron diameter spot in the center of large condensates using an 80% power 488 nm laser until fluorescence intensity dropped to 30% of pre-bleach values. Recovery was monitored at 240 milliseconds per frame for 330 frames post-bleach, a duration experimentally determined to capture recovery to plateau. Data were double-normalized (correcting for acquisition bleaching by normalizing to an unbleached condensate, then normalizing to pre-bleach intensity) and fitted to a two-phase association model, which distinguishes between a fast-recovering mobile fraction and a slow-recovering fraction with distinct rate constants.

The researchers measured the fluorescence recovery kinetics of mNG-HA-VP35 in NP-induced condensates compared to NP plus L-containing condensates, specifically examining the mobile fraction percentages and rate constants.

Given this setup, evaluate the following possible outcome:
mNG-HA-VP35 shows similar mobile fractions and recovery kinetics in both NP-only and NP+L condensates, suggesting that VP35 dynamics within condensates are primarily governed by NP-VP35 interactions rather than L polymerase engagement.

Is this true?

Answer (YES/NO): NO